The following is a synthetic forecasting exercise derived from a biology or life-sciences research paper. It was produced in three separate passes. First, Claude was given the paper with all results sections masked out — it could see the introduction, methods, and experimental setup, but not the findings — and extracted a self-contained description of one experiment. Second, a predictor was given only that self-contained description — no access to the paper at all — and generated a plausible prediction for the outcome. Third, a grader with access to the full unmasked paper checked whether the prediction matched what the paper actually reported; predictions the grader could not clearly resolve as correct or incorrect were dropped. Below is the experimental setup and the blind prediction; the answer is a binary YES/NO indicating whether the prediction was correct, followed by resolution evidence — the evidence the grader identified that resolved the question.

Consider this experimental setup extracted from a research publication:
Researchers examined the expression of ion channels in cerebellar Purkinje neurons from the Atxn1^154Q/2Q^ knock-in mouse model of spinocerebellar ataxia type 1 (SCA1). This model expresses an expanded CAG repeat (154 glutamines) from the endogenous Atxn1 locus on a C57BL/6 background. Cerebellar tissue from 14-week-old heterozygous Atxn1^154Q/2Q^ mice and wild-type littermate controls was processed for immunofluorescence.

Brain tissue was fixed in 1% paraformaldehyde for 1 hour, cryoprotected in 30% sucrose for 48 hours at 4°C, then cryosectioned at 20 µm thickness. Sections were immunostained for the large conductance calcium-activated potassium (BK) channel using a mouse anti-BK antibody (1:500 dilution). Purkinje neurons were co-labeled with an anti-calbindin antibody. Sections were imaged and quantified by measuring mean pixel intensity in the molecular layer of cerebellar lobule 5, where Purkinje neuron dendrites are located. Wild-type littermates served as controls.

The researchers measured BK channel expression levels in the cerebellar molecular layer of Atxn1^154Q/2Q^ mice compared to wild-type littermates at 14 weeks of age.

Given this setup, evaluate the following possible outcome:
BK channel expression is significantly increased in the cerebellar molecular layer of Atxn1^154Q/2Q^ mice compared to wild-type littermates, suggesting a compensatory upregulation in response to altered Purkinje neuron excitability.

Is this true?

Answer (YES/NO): NO